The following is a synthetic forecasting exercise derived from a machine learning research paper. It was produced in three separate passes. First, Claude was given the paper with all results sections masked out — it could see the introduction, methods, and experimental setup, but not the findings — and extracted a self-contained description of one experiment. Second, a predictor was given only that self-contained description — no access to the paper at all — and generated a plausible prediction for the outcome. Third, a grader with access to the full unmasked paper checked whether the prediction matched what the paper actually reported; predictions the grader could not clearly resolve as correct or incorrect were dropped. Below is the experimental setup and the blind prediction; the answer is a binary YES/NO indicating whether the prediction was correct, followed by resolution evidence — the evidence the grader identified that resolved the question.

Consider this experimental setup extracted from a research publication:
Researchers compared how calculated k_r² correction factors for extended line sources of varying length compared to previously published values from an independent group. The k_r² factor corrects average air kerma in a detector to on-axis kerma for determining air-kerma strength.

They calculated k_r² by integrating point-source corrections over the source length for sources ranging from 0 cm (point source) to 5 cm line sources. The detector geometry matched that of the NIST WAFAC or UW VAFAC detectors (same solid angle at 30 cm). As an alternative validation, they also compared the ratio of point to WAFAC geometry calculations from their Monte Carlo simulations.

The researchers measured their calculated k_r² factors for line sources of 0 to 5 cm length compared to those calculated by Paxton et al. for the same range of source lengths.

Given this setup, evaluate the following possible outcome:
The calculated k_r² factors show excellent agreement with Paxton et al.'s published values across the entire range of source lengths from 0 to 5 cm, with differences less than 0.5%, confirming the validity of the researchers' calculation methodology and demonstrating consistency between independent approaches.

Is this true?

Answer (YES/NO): YES